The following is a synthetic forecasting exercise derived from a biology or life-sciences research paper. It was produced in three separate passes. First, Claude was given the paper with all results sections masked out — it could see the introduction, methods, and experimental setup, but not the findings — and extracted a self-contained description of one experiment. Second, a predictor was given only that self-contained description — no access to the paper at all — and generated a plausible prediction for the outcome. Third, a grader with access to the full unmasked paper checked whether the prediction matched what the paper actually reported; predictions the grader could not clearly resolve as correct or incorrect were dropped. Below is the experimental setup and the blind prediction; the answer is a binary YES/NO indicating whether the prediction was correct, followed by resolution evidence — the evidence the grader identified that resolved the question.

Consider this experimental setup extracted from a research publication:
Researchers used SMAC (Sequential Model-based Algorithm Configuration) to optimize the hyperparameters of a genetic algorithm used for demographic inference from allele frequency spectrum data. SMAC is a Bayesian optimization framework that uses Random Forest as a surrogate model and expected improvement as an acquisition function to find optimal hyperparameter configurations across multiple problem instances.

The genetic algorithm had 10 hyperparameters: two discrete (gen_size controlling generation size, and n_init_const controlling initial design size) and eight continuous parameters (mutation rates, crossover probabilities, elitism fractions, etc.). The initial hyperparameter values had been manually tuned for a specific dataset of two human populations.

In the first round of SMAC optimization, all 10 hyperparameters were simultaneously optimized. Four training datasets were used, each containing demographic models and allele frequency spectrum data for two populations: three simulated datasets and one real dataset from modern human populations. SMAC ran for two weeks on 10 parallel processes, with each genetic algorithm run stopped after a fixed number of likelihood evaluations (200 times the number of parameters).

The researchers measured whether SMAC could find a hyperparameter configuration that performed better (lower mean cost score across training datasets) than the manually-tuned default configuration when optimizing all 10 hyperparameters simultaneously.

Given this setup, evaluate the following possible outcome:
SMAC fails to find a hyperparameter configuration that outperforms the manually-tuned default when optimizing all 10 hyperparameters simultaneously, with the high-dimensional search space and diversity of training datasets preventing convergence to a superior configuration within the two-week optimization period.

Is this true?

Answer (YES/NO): YES